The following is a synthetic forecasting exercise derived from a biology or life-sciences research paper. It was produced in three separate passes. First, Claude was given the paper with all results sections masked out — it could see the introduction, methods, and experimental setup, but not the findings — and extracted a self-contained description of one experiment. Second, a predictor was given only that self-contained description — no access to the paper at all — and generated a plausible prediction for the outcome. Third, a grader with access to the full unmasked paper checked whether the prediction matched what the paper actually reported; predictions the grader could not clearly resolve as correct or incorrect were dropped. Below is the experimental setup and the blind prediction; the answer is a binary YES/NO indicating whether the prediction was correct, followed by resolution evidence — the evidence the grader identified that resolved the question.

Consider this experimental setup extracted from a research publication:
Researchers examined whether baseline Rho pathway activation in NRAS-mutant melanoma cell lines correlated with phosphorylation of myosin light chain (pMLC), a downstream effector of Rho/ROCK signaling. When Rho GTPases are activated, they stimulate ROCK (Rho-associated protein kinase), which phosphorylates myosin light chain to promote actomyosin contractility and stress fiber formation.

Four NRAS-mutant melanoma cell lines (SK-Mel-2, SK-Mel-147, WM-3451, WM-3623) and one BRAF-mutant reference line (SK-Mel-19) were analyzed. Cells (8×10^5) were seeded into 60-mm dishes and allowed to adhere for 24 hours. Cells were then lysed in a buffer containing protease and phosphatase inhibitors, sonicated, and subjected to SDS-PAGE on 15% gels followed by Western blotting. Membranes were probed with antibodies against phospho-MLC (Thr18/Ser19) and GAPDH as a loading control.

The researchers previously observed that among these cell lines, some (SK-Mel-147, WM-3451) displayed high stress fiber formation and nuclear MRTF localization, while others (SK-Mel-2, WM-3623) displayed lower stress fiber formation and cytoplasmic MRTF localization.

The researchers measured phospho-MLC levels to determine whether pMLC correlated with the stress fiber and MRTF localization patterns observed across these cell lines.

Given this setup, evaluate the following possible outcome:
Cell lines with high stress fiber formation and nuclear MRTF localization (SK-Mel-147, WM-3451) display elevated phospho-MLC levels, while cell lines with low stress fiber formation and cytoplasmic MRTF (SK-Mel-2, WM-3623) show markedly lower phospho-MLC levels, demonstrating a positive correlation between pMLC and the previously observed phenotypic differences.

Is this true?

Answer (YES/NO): NO